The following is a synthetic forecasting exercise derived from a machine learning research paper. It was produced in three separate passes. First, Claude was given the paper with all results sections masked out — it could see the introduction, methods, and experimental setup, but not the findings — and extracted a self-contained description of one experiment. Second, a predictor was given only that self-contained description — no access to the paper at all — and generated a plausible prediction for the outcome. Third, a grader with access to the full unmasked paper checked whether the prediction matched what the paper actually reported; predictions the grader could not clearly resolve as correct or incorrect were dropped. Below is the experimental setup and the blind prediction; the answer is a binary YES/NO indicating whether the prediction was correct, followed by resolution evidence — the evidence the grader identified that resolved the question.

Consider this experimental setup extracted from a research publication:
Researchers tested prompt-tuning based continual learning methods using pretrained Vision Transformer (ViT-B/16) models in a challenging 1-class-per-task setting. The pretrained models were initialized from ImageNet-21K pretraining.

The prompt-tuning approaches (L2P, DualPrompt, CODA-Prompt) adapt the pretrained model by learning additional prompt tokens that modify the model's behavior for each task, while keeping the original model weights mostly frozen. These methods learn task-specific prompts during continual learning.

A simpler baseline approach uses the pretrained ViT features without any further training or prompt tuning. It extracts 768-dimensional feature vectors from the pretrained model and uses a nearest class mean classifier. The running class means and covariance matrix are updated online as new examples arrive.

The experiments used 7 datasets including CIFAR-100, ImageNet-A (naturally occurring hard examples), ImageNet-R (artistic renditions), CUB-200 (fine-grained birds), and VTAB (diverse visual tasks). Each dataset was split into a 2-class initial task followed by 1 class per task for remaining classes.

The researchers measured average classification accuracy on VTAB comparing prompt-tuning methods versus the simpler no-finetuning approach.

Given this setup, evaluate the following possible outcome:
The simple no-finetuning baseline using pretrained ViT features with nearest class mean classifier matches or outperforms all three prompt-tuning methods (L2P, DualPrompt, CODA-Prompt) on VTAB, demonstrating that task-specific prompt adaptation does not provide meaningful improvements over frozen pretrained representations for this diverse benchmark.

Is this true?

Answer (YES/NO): YES